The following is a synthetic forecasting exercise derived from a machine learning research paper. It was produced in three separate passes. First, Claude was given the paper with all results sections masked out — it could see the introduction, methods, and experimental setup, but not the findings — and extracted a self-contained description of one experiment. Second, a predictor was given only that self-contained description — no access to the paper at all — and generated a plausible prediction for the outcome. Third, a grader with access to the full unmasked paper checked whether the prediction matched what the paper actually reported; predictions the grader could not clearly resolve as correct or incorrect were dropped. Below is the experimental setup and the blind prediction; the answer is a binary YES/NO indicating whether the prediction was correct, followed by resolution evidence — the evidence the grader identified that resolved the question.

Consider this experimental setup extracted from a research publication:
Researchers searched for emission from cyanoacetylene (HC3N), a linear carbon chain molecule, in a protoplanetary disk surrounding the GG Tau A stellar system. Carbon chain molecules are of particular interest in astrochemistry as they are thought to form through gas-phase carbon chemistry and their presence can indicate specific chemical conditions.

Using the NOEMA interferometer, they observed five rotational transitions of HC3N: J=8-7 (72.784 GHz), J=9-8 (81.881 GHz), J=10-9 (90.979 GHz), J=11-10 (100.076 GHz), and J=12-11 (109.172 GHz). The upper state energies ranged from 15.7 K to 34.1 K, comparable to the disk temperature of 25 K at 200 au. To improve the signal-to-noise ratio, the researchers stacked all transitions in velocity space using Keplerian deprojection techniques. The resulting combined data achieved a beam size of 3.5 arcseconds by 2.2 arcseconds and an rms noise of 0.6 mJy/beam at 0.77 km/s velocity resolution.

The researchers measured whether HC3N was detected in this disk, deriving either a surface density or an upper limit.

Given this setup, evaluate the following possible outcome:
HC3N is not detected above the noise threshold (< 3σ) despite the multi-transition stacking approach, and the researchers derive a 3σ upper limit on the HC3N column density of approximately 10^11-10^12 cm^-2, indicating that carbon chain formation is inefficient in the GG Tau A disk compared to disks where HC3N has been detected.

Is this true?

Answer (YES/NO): NO